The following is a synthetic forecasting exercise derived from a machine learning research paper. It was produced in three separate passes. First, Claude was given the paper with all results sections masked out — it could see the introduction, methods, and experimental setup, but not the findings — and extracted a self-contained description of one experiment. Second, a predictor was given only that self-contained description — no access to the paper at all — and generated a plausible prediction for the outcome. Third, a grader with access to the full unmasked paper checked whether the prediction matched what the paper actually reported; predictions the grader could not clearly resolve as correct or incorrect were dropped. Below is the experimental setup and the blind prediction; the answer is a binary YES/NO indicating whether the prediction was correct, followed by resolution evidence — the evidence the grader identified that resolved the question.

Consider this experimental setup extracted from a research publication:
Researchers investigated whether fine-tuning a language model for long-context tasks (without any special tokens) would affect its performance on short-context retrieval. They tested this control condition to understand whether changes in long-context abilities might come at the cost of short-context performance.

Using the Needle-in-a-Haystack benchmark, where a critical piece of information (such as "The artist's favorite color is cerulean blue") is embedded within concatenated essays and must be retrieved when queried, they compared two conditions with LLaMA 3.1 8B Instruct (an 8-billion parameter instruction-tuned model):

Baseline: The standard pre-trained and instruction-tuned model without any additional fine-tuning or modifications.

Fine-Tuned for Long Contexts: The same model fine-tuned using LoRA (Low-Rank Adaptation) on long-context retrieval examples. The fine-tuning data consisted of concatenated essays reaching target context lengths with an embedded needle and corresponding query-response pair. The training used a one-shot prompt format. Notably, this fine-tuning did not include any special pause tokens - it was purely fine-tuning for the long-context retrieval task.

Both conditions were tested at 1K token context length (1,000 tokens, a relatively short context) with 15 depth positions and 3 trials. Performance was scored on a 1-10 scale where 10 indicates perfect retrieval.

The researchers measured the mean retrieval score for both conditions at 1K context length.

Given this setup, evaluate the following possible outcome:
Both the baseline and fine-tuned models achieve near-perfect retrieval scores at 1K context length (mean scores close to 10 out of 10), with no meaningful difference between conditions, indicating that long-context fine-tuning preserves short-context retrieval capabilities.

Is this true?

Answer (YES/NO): NO